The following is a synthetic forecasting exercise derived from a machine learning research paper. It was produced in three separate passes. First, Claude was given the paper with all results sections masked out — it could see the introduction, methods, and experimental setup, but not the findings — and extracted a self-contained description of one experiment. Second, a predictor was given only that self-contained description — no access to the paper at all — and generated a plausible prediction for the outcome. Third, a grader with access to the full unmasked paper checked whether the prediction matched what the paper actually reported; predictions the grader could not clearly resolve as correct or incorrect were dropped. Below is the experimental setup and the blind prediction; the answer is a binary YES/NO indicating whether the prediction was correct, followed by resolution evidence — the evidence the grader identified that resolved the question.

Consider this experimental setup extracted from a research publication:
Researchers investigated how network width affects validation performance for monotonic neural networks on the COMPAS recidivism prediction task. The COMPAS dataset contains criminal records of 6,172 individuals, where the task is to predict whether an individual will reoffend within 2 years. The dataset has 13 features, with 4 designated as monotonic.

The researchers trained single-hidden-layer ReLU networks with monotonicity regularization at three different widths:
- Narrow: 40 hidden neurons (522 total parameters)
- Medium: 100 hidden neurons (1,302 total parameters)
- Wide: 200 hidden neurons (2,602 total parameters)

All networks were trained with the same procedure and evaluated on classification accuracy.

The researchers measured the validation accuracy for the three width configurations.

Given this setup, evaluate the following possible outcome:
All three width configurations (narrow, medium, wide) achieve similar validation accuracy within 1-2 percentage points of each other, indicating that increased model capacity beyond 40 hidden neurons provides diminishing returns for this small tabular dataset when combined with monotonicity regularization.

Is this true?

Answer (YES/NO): NO